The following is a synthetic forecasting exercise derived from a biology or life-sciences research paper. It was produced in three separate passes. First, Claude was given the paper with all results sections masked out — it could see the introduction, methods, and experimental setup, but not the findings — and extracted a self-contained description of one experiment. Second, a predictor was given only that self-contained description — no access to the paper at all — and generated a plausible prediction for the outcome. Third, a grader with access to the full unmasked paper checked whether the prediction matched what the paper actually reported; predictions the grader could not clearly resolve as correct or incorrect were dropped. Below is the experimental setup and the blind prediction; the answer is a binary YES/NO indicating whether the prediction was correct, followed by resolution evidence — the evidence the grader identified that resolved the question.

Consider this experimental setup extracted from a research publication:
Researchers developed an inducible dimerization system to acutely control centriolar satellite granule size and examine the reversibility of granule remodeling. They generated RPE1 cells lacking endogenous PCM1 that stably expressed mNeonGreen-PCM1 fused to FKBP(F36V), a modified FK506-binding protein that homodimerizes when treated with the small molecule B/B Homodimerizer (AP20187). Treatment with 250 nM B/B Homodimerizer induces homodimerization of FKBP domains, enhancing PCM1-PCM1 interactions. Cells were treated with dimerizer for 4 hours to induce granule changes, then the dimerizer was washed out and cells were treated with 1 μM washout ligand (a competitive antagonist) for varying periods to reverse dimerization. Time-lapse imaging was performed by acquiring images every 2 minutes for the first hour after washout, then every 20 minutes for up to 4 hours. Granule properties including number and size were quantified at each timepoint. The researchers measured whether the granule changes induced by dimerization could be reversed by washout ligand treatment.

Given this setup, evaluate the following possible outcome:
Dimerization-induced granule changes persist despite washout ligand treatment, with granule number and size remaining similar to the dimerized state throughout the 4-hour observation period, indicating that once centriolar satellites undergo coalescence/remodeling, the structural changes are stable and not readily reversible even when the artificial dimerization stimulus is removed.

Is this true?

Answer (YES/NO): NO